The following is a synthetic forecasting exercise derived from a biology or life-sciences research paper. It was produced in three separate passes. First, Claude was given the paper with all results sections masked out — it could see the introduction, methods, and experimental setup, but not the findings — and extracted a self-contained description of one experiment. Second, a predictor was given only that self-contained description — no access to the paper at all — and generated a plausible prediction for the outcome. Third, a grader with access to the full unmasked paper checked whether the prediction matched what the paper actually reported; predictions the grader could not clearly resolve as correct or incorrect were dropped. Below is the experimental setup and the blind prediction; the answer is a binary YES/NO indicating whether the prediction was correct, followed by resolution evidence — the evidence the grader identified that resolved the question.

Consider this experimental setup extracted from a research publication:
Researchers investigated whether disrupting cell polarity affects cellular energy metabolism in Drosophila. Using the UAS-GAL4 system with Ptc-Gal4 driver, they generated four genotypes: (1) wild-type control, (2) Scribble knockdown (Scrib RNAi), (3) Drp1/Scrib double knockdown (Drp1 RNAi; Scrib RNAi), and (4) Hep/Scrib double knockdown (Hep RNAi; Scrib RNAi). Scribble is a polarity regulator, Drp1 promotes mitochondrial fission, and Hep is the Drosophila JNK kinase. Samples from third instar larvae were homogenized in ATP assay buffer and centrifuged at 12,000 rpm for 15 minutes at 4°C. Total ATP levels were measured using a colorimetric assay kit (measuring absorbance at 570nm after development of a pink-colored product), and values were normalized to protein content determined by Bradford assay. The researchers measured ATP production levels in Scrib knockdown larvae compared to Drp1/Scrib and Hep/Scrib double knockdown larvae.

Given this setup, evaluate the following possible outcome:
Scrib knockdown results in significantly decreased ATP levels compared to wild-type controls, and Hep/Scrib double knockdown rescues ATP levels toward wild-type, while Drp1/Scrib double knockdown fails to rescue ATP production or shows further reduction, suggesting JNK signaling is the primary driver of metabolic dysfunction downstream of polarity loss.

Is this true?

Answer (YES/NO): NO